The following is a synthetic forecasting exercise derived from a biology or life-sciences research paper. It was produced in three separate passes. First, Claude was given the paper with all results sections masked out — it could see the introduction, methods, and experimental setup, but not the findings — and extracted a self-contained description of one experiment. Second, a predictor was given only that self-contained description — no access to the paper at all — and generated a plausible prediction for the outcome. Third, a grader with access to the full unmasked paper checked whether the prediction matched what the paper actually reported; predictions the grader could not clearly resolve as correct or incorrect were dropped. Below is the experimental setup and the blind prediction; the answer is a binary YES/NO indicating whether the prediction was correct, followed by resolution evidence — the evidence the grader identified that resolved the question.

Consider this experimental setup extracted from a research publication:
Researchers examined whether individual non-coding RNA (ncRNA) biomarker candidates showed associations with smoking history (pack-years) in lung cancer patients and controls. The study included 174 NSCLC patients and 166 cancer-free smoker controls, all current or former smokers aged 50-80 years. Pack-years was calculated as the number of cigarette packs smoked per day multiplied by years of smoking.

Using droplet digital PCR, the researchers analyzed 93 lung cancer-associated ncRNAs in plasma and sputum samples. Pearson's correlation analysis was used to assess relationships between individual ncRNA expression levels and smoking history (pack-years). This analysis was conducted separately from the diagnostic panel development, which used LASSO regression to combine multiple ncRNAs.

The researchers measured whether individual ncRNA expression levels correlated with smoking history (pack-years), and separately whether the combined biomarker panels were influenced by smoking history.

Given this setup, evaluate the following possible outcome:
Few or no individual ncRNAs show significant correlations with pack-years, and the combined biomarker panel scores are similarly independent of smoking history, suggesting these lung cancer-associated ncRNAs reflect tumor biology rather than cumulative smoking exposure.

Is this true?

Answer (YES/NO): YES